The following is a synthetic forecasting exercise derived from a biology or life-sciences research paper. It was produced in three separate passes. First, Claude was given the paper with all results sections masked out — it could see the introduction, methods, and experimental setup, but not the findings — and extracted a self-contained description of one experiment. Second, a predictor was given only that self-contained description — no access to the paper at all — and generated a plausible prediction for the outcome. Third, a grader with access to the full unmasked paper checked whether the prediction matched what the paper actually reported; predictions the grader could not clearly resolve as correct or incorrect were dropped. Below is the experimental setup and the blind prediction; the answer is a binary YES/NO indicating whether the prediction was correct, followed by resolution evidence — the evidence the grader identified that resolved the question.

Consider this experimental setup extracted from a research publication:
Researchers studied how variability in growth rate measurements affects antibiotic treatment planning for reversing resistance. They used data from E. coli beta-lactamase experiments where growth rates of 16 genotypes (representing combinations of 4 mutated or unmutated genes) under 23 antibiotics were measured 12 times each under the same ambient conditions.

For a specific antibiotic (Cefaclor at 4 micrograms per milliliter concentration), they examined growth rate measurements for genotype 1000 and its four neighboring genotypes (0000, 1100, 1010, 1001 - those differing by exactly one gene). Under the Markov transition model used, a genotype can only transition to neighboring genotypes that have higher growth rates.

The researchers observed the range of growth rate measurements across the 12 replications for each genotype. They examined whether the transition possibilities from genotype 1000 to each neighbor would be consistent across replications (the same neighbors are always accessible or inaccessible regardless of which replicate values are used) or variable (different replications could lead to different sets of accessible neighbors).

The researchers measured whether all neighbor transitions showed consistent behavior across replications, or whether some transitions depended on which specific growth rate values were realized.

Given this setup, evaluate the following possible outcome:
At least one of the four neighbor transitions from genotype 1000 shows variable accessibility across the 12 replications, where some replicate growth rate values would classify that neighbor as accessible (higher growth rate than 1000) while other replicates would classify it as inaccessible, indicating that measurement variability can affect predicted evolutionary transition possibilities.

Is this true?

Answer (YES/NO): YES